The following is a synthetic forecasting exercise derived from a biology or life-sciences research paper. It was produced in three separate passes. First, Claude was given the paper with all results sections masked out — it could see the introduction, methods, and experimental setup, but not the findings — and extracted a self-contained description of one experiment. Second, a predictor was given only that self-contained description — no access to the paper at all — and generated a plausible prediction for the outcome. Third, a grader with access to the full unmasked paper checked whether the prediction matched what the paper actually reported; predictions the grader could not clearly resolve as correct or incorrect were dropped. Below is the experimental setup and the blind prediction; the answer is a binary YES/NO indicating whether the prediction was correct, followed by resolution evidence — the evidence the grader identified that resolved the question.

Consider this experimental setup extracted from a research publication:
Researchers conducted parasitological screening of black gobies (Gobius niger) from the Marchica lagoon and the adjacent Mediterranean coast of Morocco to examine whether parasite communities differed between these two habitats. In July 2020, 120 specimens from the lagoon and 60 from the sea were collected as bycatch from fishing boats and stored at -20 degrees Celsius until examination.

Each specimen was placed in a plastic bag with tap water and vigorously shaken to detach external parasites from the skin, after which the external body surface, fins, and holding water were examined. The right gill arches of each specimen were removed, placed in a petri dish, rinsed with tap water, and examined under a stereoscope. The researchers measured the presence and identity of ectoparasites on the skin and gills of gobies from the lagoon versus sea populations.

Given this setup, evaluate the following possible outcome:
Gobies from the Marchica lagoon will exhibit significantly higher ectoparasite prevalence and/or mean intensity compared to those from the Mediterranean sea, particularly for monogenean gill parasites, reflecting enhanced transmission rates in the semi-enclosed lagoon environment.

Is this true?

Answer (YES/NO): NO